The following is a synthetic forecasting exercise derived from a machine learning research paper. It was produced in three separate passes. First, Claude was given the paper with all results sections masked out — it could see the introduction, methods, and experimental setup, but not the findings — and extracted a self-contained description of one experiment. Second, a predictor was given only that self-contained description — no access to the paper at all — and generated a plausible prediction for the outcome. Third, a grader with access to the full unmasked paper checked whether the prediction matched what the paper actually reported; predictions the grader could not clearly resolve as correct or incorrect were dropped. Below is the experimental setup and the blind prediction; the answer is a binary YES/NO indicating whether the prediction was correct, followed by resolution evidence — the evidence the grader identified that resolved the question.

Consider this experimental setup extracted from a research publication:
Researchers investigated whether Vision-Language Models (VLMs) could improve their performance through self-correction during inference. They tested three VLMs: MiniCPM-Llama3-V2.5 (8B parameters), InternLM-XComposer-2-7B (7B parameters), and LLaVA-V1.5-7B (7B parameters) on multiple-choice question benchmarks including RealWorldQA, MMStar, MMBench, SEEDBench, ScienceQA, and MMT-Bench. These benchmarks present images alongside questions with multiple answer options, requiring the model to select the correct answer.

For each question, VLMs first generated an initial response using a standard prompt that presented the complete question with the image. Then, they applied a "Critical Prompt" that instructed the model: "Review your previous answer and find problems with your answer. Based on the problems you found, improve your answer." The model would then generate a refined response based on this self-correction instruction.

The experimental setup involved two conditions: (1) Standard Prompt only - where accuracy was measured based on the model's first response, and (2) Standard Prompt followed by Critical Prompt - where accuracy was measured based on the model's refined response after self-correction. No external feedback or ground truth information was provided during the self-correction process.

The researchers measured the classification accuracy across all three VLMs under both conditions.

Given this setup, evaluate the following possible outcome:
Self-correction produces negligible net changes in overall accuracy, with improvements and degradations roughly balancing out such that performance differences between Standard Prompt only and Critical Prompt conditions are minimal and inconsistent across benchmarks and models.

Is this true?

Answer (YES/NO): NO